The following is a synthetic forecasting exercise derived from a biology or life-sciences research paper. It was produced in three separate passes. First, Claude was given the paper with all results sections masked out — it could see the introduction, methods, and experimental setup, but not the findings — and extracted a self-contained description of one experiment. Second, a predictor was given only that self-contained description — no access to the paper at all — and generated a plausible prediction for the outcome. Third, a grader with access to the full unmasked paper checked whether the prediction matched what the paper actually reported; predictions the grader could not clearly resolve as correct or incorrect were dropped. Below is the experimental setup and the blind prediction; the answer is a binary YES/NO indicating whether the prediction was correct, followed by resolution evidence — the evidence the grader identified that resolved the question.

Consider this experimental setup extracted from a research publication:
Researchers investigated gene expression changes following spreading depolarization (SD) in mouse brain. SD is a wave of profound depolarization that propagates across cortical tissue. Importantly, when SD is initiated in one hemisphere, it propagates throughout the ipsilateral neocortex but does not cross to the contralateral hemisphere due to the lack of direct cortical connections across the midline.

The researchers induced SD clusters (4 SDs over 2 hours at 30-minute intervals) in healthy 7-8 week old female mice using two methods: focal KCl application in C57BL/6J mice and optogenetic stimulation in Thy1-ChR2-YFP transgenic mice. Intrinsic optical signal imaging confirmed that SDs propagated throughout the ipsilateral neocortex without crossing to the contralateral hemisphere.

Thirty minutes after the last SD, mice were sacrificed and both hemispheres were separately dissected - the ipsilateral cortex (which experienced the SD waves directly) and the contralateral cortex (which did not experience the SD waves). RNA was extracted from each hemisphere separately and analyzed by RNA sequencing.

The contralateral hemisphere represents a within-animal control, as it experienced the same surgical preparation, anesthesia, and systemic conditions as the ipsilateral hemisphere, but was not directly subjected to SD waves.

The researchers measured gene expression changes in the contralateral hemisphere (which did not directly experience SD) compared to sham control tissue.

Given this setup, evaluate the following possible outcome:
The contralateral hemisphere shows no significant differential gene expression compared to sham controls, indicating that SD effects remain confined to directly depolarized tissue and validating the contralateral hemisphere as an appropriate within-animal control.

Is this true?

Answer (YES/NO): YES